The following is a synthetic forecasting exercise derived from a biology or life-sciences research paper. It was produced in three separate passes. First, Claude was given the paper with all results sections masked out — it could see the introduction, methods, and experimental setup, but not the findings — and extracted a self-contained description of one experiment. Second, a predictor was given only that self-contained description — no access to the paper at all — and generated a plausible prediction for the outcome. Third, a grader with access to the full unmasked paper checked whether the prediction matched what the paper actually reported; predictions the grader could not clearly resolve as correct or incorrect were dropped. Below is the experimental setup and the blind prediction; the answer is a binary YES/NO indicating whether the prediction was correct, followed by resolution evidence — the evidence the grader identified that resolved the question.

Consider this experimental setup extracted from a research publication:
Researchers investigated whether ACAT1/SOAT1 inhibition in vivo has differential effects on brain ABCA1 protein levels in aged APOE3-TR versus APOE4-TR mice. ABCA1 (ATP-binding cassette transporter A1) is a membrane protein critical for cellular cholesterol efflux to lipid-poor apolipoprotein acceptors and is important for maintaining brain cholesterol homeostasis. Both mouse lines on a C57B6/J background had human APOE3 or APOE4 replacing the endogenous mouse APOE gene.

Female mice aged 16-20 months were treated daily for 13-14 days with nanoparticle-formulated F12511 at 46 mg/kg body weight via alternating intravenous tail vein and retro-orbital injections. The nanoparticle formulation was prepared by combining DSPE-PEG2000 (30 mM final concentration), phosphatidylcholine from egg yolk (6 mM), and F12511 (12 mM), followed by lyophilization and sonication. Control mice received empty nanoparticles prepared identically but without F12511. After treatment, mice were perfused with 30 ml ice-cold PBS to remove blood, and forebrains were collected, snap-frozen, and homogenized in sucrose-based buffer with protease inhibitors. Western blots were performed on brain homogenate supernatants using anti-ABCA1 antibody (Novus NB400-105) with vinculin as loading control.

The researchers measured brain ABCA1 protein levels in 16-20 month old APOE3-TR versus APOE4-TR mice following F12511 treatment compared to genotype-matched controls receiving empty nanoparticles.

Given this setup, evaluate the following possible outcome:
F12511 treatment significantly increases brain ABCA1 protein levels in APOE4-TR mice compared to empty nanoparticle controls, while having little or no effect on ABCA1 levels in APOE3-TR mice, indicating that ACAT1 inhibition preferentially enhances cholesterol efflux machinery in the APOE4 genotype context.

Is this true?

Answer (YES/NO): NO